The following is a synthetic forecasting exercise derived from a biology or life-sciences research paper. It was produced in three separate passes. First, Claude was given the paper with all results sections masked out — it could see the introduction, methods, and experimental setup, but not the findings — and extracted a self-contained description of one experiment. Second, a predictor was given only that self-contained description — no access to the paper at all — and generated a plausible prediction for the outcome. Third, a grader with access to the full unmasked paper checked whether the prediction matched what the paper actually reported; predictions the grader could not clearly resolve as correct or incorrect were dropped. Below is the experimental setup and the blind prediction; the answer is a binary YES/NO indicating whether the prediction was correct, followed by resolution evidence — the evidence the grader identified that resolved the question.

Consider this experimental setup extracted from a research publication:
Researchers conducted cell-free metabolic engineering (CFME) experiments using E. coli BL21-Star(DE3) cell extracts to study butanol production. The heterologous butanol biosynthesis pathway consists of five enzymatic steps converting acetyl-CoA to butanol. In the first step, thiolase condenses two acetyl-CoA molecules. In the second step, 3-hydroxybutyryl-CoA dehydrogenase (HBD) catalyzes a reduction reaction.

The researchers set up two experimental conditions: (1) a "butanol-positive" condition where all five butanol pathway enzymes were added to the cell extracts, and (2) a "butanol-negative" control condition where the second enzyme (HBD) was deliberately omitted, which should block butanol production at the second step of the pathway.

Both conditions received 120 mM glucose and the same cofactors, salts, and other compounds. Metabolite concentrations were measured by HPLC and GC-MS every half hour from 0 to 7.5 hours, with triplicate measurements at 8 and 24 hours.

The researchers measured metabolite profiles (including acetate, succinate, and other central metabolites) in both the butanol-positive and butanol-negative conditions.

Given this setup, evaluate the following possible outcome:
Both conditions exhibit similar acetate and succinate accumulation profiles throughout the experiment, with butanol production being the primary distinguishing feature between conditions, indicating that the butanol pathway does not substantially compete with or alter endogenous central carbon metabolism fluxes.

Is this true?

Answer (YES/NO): NO